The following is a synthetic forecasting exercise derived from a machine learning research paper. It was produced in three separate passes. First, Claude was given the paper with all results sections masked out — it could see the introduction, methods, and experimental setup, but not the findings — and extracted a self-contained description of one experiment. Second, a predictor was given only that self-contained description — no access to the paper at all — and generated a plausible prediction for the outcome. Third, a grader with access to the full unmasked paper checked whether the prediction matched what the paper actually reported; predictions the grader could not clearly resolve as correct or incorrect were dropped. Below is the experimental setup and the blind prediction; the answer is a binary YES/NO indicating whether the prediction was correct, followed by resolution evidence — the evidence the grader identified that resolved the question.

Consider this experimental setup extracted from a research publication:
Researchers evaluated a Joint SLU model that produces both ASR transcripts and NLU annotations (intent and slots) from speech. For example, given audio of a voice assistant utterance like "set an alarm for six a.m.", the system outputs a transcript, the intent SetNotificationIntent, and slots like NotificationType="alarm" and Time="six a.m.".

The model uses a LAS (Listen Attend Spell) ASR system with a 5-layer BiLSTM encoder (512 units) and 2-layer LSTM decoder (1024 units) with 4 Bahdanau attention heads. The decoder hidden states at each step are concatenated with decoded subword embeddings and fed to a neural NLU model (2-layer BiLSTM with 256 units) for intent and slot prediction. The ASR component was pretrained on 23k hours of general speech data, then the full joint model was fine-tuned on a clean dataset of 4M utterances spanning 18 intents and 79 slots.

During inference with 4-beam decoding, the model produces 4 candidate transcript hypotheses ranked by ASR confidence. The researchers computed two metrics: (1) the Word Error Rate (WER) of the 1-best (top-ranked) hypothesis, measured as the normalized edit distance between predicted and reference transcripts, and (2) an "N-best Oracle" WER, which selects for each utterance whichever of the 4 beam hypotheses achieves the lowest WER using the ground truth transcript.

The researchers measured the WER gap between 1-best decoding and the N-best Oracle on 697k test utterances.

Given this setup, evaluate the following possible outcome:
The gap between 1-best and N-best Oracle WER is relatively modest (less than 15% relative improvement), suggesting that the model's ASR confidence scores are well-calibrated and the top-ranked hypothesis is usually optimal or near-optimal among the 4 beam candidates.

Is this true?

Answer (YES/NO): NO